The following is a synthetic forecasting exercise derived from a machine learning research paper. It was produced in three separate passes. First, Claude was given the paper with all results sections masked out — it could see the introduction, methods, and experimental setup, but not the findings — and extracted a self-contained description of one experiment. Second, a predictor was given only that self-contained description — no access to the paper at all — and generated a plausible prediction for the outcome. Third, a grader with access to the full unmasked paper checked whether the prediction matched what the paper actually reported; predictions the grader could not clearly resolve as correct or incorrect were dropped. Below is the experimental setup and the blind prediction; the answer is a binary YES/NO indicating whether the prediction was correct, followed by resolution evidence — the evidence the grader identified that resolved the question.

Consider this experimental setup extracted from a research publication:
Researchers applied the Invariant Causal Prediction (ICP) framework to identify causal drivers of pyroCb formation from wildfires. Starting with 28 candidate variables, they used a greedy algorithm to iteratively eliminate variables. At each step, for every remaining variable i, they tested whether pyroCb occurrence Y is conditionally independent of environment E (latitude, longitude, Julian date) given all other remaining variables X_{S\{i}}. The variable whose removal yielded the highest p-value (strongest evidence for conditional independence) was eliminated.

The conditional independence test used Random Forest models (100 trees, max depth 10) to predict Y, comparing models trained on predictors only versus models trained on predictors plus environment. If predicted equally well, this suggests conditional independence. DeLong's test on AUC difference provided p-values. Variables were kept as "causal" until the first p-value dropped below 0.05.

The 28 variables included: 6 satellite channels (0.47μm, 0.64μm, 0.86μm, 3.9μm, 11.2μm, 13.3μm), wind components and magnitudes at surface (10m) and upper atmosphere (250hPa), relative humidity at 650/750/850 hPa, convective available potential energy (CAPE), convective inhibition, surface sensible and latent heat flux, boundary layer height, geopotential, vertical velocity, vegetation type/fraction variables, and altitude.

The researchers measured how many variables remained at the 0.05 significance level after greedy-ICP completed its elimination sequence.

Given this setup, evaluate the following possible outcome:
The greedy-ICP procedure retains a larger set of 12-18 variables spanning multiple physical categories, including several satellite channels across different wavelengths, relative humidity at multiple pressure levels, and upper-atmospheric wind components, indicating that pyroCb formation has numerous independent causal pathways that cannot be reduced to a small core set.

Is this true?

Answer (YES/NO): NO